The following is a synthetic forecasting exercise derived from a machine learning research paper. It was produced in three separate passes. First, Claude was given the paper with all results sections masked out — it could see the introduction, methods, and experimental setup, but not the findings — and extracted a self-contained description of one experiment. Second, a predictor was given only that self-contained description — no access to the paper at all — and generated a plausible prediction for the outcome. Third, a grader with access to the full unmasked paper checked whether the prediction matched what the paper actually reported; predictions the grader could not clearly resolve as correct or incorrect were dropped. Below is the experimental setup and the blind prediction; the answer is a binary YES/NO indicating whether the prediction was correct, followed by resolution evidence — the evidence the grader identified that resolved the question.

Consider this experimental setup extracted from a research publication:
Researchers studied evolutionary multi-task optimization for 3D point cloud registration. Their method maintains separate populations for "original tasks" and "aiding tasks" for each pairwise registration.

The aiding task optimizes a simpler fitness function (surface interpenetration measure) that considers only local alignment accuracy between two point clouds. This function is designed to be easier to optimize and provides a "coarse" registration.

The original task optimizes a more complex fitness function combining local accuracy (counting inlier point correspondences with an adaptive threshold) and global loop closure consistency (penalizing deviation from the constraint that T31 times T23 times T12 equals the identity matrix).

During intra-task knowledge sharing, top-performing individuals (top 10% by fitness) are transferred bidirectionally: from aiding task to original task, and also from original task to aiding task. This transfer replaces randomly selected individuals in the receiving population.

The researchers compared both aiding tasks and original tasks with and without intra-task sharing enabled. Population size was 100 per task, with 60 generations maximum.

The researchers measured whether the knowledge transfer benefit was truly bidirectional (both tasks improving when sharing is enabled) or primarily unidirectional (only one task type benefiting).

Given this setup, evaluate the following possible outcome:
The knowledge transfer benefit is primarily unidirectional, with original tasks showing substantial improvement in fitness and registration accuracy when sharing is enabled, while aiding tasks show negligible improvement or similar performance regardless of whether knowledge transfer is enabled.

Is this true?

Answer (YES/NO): YES